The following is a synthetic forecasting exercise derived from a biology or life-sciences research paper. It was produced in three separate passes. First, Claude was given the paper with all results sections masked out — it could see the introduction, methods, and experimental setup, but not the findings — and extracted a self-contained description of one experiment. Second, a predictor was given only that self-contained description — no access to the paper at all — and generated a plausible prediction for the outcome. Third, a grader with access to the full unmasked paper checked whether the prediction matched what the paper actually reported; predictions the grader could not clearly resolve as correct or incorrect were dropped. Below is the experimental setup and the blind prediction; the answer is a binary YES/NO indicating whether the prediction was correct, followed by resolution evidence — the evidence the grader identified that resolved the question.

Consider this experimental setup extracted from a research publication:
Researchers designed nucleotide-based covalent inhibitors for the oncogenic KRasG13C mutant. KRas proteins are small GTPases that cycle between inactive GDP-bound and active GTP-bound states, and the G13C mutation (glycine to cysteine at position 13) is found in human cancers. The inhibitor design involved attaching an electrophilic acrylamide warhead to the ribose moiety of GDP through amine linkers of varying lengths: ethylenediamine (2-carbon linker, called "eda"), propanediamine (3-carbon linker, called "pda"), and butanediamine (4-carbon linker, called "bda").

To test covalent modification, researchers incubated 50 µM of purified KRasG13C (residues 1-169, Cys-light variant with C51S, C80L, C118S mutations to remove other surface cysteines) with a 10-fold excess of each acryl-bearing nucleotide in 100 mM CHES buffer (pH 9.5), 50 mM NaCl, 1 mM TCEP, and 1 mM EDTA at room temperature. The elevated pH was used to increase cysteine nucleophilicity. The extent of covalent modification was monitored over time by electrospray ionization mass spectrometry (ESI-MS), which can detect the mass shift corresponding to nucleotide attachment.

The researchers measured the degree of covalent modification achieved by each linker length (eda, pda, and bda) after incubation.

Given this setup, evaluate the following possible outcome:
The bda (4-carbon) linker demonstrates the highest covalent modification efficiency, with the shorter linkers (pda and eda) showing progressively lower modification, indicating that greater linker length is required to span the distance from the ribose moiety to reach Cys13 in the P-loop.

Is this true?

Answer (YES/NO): NO